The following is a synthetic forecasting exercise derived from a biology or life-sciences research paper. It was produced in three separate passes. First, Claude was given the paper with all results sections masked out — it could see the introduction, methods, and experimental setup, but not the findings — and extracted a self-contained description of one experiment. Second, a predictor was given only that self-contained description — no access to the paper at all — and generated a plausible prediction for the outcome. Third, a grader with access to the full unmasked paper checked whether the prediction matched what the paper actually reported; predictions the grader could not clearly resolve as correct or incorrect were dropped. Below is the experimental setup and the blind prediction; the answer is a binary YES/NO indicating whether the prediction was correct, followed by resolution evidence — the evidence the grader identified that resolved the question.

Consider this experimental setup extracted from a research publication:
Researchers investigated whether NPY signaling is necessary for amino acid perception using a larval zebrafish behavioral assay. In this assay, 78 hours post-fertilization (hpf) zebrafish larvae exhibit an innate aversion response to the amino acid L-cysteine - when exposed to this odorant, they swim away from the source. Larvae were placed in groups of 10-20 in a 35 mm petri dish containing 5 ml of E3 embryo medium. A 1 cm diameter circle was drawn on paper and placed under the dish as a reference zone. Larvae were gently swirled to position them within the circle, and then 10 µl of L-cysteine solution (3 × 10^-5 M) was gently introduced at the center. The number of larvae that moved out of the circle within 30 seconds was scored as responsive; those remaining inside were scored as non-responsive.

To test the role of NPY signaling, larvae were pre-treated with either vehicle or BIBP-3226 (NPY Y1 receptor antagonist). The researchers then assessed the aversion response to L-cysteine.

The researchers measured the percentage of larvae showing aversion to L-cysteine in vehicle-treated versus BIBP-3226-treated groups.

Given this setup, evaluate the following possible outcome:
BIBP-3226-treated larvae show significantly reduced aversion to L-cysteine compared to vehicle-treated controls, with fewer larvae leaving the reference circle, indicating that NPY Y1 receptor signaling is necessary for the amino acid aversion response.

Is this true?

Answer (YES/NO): YES